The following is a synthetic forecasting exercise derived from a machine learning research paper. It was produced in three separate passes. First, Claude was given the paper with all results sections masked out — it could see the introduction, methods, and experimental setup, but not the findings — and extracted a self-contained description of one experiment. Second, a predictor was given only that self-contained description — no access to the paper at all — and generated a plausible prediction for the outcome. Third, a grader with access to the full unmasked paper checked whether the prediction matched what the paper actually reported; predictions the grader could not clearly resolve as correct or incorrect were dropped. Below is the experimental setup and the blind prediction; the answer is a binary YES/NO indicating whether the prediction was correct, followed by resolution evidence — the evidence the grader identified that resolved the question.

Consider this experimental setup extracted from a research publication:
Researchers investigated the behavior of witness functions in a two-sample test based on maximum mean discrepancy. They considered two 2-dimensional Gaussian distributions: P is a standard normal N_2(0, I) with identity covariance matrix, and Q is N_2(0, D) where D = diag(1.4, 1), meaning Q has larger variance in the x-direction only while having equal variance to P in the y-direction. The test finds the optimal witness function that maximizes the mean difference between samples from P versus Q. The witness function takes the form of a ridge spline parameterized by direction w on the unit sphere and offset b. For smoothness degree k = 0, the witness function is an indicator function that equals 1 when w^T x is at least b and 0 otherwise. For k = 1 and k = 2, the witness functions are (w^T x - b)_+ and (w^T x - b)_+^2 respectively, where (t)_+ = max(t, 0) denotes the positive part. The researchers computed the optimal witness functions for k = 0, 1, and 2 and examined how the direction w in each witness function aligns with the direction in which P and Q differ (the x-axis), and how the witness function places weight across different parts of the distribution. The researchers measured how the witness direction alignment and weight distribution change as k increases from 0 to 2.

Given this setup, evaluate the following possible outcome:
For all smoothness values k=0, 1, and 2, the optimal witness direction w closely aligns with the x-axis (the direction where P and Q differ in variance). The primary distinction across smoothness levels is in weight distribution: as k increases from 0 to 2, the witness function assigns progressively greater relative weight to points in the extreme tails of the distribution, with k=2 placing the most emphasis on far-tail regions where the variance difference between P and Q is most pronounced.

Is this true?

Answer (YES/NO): NO